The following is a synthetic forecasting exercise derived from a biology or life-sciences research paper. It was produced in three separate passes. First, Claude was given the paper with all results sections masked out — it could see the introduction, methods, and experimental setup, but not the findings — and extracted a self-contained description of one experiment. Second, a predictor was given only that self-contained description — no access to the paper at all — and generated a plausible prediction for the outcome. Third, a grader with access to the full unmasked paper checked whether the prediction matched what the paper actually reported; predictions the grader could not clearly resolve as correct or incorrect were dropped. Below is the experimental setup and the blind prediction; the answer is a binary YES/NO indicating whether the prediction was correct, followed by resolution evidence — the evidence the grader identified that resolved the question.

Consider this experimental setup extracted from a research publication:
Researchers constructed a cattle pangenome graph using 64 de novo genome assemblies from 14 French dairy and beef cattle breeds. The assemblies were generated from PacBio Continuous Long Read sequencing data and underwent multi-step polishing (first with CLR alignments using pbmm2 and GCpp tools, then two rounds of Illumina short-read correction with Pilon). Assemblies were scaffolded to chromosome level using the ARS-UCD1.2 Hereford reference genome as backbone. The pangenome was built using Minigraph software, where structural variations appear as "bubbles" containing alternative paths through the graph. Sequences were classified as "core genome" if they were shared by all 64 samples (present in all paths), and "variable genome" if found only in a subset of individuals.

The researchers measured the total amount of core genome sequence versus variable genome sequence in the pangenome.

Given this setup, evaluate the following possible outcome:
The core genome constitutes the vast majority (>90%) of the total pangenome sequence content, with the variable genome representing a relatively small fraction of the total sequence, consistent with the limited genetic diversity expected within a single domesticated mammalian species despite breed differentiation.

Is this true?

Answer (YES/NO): NO